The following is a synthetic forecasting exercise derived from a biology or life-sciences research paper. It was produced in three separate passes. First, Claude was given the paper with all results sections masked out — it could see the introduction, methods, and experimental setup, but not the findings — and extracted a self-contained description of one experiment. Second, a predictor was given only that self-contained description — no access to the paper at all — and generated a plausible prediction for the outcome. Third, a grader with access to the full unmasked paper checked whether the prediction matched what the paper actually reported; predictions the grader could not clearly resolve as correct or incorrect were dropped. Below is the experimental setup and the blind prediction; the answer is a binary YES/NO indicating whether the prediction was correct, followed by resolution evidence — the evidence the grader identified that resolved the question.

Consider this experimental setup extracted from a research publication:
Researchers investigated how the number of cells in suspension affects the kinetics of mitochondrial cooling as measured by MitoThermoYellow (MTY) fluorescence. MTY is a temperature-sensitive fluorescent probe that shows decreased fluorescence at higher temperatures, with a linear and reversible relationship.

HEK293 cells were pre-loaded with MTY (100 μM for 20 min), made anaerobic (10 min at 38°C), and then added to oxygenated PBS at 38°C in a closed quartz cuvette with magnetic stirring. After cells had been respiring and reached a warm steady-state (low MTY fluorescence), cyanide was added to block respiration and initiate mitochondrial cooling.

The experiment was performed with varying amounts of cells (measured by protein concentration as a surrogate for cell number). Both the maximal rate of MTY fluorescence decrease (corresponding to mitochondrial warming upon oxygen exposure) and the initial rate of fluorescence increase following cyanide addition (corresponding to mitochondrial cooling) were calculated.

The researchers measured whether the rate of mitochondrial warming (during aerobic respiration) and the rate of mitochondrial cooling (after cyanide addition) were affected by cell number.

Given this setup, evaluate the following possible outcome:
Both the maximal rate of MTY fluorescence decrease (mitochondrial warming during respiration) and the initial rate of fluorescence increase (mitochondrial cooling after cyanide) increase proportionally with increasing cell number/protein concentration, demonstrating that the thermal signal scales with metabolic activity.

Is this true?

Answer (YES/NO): NO